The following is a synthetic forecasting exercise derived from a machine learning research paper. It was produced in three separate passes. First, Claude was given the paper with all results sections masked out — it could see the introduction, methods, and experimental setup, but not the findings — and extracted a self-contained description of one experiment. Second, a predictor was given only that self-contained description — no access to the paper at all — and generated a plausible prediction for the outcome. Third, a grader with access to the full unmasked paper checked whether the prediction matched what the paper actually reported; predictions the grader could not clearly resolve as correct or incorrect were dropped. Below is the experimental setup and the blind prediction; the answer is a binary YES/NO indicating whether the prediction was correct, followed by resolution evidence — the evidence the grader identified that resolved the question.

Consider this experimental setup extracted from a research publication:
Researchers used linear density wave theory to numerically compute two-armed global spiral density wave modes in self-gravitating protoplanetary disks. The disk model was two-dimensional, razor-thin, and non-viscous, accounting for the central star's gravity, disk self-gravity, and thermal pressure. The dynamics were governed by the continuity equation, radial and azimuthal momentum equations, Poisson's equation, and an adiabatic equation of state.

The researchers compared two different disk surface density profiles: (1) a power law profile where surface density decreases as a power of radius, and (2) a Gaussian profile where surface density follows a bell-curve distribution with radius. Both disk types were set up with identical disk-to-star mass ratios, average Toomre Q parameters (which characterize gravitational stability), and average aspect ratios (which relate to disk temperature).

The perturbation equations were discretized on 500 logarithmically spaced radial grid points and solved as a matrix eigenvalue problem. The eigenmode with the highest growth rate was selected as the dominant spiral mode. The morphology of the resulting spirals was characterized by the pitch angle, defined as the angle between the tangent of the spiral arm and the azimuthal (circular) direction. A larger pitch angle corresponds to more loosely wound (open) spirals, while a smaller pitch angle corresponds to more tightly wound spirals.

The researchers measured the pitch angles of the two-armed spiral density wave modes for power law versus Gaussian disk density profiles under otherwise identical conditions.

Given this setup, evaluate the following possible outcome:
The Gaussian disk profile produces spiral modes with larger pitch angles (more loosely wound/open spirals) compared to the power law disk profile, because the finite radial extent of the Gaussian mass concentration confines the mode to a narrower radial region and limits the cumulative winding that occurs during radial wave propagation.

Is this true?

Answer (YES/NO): NO